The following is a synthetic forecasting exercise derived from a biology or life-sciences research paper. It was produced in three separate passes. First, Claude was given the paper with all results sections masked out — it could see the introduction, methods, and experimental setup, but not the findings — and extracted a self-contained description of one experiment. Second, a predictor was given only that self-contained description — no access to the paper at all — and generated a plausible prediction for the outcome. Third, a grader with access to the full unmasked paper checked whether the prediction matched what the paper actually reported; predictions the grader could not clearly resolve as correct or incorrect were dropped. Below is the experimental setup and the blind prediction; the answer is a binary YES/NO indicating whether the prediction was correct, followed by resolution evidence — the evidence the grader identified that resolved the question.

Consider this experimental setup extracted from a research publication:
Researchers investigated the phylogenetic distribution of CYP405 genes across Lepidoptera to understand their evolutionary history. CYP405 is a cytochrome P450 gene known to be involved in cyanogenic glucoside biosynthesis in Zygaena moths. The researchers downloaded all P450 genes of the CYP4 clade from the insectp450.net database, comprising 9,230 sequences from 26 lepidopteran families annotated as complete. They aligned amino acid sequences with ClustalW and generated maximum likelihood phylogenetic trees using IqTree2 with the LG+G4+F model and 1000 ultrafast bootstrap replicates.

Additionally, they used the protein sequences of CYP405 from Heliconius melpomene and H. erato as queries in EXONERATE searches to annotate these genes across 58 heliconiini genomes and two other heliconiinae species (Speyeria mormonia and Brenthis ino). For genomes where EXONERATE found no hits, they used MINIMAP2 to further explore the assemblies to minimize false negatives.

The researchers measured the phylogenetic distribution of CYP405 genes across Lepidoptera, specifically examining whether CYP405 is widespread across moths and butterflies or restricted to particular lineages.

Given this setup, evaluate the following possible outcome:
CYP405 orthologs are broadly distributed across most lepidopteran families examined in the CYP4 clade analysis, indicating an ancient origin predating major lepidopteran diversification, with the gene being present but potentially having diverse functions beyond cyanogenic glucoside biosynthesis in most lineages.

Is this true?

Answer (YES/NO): NO